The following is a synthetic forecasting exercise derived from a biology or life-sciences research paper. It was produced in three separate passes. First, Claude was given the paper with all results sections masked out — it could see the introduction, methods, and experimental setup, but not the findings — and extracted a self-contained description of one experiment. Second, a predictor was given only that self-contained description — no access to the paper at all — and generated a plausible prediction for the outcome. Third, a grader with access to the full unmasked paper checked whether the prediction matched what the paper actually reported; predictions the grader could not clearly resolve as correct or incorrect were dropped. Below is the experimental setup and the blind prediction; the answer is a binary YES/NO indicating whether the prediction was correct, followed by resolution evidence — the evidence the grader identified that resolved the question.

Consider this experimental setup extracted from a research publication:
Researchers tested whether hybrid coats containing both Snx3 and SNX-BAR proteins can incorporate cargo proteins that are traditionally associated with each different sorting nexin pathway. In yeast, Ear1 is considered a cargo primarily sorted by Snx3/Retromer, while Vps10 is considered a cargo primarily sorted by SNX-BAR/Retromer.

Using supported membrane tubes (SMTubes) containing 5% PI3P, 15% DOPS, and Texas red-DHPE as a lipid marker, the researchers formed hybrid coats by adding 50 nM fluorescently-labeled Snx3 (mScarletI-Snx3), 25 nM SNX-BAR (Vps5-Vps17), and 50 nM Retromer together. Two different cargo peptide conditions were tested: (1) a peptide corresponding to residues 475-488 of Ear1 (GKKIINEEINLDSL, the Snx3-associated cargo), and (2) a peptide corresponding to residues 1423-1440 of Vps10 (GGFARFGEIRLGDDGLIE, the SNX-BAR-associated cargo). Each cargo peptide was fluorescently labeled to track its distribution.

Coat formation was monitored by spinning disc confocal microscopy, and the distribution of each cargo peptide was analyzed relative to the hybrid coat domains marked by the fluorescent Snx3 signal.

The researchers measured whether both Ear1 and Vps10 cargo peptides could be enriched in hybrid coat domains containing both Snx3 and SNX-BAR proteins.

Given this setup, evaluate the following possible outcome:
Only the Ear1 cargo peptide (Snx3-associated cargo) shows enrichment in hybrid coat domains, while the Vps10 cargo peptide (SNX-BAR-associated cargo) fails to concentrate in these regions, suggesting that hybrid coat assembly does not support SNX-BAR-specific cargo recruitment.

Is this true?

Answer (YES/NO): NO